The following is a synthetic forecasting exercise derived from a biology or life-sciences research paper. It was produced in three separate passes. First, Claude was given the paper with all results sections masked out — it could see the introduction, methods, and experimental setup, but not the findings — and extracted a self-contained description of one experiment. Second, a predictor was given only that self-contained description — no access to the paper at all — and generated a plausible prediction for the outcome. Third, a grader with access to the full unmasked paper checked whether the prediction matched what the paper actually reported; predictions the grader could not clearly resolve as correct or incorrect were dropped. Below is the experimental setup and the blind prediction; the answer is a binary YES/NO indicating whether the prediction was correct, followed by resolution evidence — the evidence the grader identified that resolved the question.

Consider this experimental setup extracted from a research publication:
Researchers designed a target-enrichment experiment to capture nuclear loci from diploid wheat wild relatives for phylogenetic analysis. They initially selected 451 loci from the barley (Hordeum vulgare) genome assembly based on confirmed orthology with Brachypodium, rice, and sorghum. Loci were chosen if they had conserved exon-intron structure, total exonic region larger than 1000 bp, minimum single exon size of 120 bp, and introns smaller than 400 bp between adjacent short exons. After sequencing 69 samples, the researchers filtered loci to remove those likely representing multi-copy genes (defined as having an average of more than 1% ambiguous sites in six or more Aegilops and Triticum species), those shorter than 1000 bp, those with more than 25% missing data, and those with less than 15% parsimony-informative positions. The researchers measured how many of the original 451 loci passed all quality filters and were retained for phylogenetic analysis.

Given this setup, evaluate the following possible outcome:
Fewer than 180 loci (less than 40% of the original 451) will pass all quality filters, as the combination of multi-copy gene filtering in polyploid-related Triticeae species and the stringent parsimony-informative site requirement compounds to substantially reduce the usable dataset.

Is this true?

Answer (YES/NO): NO